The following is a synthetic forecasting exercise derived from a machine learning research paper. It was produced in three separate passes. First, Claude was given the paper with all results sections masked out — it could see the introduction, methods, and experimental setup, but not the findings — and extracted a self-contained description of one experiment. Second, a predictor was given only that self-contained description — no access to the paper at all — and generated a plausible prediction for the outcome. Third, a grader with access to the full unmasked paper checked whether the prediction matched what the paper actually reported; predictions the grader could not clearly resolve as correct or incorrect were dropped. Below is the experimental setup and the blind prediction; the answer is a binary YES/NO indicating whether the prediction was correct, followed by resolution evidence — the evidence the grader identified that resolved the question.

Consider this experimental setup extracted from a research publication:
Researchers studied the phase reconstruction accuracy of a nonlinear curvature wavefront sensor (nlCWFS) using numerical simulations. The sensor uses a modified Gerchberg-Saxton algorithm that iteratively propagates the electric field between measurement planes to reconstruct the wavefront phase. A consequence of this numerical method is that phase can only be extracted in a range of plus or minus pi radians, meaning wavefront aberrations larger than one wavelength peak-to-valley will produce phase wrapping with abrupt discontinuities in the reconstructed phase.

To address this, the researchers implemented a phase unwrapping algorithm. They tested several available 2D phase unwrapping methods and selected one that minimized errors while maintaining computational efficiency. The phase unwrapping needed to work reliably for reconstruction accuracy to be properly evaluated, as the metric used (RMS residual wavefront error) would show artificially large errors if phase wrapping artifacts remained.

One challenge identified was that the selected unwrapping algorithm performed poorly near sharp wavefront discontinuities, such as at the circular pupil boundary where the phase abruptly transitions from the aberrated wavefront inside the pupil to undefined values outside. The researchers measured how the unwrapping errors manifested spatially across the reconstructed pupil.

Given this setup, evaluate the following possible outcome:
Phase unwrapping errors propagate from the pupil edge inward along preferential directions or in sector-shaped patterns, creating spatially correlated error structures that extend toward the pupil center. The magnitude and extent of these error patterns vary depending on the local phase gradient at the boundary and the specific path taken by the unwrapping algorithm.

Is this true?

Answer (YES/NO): NO